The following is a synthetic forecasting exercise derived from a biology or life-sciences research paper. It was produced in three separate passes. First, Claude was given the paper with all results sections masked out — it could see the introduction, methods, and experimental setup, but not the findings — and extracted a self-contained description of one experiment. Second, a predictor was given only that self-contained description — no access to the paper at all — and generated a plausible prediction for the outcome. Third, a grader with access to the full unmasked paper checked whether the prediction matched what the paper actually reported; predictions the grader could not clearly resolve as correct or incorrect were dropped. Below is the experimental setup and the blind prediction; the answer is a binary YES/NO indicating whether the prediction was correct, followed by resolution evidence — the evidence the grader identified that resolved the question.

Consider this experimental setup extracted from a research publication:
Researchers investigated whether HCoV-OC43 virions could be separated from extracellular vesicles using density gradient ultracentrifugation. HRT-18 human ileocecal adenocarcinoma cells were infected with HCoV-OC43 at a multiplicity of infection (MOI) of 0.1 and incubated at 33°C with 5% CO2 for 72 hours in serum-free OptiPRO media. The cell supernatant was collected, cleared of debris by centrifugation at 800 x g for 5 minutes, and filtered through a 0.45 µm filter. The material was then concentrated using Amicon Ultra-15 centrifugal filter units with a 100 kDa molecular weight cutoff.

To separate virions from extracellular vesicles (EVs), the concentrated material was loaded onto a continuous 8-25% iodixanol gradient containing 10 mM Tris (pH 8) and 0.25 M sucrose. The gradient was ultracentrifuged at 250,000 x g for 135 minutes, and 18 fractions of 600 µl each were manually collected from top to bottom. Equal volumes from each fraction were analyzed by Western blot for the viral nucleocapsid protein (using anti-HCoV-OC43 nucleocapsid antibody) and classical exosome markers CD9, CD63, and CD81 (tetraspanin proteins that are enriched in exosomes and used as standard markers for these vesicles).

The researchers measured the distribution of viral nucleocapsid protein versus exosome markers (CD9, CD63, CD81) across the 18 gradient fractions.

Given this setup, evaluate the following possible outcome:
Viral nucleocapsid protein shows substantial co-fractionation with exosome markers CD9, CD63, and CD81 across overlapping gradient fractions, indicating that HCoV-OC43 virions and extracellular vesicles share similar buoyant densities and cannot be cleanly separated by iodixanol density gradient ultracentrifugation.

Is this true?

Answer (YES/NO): NO